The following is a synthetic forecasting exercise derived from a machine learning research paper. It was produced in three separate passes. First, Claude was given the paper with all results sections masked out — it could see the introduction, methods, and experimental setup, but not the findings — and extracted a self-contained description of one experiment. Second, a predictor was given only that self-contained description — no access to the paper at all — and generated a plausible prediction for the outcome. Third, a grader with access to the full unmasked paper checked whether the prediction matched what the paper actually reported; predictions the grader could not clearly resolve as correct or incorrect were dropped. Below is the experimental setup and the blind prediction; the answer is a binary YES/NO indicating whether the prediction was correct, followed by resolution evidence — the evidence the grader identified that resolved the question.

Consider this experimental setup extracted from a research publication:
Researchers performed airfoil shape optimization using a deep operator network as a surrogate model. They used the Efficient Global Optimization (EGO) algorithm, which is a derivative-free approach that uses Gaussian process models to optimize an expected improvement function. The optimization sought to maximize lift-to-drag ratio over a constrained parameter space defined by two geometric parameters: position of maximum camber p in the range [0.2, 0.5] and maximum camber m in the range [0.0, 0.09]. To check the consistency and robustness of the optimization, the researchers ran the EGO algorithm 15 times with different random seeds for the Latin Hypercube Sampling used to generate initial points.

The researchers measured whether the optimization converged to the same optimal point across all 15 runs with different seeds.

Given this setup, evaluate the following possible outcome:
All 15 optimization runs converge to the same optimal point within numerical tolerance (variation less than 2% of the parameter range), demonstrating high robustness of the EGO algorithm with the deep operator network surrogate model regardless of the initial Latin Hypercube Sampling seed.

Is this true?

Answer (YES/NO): YES